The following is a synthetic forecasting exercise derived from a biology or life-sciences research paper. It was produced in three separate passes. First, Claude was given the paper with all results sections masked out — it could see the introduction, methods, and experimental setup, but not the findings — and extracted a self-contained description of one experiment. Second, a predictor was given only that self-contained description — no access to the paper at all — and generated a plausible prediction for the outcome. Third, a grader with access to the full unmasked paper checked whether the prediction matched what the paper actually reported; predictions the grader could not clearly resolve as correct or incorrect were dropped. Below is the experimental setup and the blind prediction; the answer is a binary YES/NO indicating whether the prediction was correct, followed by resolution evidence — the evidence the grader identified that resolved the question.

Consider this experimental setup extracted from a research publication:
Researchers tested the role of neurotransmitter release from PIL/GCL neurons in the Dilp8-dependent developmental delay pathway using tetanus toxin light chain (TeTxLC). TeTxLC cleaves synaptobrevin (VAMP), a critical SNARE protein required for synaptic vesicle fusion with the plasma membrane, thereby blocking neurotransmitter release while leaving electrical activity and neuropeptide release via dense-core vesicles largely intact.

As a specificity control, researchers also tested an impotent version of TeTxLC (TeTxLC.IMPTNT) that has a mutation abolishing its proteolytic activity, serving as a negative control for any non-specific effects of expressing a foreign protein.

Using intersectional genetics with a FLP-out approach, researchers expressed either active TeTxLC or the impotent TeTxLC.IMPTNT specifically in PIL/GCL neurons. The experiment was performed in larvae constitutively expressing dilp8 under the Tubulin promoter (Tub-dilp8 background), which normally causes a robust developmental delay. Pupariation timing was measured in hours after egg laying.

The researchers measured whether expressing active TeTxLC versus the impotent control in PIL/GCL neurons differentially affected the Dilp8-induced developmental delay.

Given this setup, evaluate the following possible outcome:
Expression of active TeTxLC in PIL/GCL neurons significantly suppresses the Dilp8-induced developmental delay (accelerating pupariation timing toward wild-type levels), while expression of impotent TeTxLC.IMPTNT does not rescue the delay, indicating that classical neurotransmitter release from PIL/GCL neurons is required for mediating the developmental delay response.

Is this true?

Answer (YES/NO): YES